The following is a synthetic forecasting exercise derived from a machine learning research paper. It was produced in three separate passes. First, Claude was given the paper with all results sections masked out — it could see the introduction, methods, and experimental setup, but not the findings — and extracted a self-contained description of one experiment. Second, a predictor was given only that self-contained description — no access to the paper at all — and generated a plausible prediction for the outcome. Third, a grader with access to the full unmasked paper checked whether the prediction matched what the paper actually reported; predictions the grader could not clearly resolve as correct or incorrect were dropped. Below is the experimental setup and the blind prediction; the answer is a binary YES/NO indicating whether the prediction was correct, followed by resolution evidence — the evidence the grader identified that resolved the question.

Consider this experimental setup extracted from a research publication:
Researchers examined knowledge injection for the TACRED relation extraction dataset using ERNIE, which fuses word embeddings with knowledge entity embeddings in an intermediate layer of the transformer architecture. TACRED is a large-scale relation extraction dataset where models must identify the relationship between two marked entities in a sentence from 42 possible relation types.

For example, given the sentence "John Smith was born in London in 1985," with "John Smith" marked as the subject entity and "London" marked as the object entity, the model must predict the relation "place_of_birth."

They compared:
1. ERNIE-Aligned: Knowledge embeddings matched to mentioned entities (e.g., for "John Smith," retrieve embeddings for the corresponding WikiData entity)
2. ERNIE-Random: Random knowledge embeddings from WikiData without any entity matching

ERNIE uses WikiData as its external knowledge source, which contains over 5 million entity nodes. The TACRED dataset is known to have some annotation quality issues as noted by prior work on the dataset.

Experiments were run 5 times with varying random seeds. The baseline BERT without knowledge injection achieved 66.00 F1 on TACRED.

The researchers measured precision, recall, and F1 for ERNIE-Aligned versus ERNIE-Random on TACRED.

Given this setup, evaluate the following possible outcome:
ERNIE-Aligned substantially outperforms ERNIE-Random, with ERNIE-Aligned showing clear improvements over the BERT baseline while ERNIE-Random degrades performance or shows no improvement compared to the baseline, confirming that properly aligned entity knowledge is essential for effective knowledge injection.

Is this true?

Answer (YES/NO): NO